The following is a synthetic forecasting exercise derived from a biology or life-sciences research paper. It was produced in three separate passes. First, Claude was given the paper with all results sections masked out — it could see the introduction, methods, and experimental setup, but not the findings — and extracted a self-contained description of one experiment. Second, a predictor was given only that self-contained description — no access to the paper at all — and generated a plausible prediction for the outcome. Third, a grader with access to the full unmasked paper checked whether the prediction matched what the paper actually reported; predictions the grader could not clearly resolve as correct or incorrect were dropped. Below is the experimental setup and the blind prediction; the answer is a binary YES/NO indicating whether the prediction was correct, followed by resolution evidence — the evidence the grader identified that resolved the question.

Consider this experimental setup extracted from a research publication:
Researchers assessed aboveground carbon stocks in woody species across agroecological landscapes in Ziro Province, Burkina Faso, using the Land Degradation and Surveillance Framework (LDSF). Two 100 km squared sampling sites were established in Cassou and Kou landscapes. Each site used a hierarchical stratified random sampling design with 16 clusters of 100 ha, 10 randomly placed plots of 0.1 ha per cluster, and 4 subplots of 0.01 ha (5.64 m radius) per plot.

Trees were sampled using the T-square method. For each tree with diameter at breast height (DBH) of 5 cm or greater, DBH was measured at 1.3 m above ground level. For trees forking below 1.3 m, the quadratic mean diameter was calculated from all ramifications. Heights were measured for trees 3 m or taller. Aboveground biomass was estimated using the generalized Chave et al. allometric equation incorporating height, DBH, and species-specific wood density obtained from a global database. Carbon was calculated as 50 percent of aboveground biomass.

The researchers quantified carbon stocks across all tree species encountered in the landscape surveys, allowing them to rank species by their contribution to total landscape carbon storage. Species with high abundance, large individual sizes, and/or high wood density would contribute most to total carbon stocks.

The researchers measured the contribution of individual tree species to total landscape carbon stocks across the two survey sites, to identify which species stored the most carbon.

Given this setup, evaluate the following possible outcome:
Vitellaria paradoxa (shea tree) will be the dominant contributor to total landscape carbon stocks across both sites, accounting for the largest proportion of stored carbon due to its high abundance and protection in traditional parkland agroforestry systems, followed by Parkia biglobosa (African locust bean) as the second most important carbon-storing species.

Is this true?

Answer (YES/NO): NO